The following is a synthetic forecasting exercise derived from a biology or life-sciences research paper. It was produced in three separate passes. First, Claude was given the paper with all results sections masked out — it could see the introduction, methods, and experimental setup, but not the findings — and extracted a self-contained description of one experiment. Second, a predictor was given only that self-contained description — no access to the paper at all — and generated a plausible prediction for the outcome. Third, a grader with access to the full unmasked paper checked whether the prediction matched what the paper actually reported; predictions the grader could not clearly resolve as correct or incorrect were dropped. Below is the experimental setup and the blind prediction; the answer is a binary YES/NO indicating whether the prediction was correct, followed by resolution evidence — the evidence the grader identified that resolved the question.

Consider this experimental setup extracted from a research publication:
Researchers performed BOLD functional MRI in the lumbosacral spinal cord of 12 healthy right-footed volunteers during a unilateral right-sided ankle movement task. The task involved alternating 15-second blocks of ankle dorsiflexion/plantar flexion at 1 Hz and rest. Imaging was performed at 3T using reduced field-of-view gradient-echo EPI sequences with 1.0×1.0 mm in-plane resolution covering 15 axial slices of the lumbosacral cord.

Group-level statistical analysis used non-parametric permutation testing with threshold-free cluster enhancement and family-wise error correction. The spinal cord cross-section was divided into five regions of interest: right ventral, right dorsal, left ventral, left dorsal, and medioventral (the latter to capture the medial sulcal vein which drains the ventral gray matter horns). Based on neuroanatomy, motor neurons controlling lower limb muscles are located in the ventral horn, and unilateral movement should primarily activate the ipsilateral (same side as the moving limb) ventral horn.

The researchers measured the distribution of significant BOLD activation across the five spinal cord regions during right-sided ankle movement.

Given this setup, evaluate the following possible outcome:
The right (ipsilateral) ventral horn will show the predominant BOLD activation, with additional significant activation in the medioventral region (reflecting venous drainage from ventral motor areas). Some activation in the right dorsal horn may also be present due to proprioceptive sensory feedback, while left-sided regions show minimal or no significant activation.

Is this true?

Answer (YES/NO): YES